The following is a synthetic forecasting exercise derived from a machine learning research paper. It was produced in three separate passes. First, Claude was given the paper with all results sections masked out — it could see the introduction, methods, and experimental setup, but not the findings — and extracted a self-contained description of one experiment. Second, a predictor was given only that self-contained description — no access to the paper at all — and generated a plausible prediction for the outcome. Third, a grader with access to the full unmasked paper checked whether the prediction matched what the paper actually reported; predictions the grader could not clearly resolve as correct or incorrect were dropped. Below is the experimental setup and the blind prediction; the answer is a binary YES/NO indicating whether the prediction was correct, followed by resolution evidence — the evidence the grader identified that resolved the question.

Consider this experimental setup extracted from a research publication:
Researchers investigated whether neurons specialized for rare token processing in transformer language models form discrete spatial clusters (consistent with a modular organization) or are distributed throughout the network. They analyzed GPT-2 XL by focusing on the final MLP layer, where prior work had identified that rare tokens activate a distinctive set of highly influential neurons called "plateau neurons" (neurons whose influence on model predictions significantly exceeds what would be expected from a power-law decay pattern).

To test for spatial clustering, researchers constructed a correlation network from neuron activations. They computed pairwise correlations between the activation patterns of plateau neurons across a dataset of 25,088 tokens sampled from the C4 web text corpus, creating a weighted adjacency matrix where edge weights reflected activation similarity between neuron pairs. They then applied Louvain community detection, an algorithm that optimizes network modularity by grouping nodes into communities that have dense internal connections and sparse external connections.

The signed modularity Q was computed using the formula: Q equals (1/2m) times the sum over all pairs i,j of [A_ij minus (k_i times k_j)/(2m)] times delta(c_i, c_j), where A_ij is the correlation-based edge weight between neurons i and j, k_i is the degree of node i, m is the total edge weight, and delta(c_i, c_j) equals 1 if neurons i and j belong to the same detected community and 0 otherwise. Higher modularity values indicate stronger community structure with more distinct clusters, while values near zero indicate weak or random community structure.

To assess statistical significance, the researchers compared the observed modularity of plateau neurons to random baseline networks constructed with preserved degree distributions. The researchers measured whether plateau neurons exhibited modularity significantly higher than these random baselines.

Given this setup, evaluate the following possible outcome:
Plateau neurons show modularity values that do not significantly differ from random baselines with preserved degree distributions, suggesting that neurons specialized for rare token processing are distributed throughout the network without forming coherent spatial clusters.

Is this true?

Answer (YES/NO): YES